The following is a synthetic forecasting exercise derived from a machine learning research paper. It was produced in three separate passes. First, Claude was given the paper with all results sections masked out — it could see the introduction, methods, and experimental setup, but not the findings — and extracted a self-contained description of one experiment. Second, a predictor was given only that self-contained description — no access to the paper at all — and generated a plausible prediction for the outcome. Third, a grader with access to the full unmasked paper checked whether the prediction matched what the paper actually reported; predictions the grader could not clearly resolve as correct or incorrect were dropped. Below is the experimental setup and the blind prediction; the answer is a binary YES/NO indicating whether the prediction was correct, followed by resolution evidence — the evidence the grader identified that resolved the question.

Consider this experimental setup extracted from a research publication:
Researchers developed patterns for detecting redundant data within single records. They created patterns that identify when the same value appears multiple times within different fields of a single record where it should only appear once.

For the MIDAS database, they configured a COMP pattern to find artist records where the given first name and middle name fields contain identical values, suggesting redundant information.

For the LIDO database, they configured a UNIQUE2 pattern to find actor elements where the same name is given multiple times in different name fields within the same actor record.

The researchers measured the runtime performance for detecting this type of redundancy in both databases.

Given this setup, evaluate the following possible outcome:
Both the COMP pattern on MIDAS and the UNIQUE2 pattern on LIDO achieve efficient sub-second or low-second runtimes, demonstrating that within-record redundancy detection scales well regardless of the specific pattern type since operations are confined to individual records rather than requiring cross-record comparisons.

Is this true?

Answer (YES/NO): NO